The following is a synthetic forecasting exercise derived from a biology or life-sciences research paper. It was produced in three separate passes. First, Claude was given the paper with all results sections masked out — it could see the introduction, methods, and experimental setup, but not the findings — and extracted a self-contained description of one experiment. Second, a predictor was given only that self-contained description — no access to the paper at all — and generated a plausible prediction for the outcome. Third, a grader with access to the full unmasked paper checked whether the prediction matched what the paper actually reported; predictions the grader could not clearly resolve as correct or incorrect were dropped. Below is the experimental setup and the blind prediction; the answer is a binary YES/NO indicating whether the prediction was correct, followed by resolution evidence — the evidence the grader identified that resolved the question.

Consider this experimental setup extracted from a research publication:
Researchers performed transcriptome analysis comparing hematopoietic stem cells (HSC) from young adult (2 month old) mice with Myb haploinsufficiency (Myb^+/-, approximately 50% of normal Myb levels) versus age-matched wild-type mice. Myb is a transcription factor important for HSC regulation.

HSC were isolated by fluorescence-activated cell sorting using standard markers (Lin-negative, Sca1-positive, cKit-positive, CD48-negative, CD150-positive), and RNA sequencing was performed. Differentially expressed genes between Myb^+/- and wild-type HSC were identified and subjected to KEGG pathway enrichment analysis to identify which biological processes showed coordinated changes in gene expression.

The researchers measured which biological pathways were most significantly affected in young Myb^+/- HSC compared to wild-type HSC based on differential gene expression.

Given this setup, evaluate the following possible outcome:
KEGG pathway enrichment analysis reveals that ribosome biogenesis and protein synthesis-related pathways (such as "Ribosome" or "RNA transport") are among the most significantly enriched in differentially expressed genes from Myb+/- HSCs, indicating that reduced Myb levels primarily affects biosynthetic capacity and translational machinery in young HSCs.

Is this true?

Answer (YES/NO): NO